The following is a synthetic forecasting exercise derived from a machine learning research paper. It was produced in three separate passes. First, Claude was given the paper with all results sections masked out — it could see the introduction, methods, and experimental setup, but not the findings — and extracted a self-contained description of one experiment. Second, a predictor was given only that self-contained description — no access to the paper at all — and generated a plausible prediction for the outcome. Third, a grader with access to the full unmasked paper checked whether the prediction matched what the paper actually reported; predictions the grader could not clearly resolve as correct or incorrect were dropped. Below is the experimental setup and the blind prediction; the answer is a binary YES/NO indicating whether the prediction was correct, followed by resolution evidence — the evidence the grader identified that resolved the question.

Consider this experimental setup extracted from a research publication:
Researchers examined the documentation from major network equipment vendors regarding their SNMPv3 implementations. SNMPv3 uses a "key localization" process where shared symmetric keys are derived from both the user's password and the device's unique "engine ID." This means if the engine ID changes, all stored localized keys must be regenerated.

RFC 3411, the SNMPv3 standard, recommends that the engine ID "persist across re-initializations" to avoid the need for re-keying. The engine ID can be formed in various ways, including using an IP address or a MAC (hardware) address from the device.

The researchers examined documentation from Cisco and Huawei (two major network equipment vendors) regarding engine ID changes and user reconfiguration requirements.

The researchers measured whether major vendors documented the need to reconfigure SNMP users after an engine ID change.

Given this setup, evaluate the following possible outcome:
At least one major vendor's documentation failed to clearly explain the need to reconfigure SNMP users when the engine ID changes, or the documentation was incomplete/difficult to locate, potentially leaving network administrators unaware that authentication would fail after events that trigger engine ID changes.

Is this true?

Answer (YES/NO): NO